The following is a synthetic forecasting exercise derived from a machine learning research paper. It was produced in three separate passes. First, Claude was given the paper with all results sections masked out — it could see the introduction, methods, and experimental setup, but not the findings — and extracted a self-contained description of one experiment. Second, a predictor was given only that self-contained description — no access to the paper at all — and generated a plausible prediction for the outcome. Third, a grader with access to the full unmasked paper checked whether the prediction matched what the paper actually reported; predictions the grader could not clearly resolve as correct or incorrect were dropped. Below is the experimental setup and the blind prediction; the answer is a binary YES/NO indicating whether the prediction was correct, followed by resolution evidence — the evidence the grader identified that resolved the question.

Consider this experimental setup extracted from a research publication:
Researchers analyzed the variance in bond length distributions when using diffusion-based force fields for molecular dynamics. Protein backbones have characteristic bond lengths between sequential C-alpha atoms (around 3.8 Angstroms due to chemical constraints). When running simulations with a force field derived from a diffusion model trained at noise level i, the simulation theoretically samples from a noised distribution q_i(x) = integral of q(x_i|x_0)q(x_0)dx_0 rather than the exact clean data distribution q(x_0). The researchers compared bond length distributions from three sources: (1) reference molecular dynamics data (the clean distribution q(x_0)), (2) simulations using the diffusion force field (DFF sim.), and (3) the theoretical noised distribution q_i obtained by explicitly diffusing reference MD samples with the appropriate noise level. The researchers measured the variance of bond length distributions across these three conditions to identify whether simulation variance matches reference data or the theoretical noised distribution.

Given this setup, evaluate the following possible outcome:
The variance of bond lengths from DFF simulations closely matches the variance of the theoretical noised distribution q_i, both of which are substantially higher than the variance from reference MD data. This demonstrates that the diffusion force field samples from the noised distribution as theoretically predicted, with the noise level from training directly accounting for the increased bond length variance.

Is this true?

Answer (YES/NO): YES